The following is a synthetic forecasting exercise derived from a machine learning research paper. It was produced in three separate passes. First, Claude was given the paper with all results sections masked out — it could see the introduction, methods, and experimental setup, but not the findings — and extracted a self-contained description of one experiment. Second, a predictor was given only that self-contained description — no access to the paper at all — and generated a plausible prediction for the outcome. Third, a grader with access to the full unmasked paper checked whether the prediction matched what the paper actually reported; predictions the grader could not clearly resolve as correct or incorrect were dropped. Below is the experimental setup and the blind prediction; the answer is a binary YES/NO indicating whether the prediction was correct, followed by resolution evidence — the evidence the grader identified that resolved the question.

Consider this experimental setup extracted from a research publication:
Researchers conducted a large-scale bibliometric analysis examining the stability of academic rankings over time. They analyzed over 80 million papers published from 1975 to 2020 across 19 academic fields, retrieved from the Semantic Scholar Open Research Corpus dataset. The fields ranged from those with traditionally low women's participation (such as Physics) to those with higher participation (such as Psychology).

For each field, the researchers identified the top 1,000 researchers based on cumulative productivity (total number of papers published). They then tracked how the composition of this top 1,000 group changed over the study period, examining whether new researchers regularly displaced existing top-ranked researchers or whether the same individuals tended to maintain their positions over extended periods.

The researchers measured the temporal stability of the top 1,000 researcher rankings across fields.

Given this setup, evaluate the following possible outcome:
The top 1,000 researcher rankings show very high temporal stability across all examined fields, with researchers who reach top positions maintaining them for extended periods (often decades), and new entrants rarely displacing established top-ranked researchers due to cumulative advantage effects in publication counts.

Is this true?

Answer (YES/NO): NO